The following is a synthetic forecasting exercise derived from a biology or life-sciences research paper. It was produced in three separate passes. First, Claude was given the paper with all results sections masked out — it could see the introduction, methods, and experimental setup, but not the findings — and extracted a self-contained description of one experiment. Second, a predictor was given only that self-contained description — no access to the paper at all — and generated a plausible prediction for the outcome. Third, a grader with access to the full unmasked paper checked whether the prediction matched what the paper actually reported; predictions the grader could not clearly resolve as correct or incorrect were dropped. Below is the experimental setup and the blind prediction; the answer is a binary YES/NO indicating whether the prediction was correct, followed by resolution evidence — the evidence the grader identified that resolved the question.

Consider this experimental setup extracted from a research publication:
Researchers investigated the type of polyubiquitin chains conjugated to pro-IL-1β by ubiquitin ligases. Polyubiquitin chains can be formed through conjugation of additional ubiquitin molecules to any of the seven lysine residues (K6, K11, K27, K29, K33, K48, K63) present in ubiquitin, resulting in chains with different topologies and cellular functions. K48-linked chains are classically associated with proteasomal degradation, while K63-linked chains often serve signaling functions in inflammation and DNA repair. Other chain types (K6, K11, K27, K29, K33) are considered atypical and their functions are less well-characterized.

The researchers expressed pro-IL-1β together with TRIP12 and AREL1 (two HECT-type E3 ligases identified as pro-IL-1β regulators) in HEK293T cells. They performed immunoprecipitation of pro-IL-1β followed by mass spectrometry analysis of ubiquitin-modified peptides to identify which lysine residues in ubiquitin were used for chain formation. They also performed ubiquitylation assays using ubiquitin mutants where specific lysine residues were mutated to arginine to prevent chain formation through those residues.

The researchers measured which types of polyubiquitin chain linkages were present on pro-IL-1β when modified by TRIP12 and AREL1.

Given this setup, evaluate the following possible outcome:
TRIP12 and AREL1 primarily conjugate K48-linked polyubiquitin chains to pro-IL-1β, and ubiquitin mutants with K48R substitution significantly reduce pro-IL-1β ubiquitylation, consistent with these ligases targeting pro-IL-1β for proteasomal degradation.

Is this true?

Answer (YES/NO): NO